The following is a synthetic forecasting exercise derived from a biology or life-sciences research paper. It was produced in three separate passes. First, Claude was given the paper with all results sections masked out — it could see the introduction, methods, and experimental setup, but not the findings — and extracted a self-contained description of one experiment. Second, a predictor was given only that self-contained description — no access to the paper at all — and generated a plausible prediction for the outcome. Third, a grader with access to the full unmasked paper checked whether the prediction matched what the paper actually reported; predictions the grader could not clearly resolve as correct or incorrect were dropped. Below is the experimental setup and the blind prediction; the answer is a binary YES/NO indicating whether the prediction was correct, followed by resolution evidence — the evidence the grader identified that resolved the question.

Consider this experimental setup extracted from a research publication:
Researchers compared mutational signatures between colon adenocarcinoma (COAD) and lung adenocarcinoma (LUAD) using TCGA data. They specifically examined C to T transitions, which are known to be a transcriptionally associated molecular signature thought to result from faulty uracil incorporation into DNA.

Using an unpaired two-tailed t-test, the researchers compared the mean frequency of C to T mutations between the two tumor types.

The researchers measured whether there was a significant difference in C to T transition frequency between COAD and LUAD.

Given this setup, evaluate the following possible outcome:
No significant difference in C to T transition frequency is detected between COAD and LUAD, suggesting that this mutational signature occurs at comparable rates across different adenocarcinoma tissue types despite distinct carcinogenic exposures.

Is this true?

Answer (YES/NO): NO